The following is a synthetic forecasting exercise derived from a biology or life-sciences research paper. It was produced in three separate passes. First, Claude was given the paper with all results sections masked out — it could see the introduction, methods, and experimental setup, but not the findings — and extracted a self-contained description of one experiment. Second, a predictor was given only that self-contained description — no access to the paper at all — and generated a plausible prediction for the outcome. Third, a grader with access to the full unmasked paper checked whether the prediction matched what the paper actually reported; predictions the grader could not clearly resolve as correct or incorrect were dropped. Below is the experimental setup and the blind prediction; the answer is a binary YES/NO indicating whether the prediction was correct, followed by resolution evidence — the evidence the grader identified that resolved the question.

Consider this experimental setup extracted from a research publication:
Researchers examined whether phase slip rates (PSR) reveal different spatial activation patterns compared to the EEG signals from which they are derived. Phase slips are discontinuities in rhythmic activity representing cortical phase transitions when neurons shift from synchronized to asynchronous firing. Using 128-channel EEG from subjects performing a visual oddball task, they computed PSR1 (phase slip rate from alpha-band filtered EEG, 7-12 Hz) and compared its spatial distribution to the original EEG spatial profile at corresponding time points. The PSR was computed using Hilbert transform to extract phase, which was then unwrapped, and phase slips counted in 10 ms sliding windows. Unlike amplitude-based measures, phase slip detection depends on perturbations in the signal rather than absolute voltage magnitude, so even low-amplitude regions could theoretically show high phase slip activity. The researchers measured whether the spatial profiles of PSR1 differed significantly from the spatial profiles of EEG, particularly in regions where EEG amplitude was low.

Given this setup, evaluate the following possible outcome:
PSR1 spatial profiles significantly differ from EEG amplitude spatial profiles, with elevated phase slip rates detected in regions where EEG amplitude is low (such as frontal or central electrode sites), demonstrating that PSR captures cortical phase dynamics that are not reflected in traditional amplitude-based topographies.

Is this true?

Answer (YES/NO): YES